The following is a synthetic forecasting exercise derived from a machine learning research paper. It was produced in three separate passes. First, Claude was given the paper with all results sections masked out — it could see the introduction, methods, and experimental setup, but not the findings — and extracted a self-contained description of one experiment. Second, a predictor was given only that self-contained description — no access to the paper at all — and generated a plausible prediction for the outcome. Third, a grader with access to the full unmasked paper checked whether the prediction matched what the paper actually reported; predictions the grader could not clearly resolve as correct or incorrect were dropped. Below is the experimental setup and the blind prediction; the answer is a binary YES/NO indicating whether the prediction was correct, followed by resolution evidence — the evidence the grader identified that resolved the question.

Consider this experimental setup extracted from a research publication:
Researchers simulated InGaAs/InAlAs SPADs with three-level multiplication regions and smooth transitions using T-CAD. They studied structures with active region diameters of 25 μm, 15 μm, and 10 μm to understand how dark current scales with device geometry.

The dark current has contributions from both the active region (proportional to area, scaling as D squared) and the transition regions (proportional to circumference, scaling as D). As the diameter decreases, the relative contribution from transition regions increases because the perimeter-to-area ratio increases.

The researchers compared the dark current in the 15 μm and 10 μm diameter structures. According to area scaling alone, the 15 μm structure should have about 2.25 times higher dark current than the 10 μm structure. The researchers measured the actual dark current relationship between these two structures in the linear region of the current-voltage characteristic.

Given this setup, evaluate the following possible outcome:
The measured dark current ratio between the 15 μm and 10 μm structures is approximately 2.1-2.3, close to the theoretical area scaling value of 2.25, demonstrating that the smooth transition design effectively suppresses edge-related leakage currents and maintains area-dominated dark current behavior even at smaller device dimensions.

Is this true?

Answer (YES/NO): NO